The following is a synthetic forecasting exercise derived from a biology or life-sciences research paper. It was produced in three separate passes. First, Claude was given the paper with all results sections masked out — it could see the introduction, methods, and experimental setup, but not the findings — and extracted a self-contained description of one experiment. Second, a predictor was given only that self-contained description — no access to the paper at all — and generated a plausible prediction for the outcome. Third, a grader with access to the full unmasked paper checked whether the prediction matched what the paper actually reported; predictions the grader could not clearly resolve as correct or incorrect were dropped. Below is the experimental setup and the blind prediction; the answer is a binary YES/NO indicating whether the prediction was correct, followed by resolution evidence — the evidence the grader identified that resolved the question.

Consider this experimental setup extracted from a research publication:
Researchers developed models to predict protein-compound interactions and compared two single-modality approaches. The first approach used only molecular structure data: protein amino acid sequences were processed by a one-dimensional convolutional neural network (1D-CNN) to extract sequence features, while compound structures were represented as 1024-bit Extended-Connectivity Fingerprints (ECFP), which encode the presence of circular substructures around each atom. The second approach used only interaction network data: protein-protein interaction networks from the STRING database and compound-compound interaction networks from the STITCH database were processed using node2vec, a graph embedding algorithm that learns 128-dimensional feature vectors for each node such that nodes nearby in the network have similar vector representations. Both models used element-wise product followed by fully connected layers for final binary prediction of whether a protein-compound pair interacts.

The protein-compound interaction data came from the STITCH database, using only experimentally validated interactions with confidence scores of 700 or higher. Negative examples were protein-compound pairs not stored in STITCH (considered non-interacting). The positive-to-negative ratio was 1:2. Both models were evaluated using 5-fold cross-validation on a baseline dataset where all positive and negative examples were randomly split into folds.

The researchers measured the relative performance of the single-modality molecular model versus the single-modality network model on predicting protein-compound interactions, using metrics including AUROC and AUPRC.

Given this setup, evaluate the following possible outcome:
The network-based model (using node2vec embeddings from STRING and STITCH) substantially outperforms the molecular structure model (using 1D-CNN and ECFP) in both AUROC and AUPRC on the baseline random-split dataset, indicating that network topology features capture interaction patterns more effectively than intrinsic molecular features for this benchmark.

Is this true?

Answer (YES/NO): NO